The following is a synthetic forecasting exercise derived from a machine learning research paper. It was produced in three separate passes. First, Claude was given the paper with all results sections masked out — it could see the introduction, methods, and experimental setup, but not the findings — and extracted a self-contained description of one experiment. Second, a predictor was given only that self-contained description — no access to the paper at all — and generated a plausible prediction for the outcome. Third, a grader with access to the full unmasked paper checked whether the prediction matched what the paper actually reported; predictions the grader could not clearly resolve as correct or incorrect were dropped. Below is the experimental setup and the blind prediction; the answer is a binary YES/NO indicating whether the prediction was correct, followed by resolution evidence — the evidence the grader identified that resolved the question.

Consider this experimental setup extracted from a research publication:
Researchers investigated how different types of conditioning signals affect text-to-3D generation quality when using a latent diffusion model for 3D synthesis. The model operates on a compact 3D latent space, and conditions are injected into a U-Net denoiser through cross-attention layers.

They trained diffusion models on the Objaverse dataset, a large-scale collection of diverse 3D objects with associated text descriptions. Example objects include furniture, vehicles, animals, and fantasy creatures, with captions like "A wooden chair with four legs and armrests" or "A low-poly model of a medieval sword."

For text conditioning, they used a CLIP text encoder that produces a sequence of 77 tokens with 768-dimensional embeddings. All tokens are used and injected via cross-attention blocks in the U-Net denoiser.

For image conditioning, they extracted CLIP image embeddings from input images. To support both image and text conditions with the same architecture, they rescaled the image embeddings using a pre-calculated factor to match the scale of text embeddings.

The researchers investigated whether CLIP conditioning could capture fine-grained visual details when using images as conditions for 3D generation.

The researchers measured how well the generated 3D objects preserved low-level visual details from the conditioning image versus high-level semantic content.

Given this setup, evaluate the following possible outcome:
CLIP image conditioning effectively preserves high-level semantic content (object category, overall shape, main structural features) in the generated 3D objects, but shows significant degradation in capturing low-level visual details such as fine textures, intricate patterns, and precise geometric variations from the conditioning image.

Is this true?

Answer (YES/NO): YES